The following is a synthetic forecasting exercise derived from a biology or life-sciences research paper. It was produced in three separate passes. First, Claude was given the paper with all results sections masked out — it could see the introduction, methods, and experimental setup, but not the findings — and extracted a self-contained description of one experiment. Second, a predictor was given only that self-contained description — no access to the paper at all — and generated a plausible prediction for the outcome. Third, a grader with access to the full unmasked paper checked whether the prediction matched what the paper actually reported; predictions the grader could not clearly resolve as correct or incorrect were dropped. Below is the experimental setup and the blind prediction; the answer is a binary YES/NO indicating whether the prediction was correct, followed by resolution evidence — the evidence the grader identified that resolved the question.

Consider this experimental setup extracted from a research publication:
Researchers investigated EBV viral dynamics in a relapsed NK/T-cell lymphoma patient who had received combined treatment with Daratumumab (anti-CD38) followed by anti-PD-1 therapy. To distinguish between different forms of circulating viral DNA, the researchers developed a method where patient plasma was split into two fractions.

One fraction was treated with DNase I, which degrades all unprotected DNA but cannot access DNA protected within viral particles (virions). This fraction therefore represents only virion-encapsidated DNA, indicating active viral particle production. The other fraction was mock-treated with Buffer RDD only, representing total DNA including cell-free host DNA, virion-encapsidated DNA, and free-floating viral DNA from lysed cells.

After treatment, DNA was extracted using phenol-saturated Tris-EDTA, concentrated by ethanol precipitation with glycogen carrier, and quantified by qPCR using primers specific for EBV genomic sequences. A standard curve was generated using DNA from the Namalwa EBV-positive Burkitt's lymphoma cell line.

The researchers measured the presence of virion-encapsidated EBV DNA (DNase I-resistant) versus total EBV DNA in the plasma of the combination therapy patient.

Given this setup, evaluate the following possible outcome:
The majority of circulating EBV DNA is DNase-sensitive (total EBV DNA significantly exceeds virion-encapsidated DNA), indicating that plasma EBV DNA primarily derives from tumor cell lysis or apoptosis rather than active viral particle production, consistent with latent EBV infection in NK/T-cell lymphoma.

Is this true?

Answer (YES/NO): NO